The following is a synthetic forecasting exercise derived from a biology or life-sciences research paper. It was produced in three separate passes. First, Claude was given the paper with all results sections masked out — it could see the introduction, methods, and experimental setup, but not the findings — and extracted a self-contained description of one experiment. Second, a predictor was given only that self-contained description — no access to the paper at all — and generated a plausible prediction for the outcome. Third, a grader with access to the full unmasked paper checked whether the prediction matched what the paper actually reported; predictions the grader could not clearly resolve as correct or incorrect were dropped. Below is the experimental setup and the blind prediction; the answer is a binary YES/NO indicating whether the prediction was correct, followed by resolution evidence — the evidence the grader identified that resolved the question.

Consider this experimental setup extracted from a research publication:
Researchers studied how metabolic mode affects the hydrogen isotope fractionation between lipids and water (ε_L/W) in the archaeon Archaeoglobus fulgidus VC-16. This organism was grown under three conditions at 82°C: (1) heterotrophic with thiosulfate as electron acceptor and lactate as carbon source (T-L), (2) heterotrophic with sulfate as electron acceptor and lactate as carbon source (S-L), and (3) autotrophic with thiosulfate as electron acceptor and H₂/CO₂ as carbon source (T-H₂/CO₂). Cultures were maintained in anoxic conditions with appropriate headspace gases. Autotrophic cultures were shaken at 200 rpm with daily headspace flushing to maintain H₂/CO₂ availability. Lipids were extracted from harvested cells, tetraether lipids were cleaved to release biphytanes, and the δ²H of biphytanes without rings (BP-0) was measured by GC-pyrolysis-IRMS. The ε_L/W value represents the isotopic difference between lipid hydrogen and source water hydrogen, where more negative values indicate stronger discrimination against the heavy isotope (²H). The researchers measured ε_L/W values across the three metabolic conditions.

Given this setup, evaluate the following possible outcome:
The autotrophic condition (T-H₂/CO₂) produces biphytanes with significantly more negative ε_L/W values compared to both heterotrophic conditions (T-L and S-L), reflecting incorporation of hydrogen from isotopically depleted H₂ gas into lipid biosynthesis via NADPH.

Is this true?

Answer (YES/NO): NO